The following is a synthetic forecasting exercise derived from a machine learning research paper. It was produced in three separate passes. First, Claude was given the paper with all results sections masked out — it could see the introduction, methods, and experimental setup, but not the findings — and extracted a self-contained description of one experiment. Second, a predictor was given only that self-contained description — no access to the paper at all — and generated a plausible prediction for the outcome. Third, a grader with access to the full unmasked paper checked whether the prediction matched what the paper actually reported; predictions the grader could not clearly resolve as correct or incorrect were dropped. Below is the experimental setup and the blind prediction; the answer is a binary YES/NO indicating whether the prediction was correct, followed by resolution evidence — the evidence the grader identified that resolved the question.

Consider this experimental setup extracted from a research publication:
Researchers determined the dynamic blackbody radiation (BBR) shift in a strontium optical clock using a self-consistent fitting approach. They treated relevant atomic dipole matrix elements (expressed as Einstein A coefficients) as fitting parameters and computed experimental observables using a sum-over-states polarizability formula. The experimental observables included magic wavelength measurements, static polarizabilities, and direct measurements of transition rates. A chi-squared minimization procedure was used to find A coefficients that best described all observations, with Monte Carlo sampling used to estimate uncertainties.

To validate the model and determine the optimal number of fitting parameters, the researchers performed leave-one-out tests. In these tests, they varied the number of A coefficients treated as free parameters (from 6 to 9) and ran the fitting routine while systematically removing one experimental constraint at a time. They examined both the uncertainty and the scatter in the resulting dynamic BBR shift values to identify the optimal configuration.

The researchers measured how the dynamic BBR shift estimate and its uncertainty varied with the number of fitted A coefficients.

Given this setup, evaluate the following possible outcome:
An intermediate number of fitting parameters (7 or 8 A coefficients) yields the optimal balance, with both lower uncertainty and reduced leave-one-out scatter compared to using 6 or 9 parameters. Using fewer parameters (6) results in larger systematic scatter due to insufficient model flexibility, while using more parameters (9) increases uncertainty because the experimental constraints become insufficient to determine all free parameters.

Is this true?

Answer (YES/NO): NO